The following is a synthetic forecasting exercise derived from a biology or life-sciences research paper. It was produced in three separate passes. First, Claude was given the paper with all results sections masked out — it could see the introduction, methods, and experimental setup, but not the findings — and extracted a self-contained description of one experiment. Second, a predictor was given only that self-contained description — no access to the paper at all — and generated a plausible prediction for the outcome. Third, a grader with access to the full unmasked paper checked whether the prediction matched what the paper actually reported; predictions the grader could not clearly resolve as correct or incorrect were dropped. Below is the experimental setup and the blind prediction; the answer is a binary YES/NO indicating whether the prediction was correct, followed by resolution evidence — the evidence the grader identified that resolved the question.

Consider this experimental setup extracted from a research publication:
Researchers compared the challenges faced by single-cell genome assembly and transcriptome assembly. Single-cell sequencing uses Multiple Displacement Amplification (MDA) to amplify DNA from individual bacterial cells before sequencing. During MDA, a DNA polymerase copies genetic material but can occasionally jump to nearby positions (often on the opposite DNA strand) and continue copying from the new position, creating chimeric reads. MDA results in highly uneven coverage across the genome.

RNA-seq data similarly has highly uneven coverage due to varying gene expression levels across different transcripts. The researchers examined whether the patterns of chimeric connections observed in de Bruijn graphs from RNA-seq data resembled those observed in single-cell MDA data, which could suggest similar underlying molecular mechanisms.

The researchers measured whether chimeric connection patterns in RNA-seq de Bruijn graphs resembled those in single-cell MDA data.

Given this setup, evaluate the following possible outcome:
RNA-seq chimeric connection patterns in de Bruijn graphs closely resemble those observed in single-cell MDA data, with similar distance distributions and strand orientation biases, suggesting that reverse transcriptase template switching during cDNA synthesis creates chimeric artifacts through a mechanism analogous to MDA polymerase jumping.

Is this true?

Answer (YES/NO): NO